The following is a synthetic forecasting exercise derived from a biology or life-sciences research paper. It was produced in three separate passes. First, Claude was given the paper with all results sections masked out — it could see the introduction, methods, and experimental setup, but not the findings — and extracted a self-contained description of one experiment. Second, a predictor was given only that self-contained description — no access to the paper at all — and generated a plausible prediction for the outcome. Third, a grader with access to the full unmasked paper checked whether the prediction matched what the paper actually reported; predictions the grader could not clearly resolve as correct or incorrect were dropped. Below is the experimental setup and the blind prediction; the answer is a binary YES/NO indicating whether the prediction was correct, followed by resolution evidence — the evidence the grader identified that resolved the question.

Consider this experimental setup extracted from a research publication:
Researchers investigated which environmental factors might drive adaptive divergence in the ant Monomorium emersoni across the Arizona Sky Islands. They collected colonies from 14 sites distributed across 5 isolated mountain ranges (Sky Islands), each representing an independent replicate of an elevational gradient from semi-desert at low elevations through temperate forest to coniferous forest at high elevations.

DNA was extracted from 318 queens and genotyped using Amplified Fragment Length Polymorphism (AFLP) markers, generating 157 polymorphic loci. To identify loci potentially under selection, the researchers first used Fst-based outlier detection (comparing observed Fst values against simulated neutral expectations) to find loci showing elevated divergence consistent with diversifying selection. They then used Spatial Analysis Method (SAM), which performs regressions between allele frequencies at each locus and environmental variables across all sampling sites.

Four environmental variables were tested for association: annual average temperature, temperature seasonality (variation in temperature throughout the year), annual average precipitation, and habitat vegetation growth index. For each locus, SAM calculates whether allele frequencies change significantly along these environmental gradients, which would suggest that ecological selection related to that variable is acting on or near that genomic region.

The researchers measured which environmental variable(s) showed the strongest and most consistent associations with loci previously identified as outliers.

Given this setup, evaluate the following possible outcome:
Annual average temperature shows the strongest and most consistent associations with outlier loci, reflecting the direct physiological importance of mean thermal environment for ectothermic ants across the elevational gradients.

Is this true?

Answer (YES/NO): YES